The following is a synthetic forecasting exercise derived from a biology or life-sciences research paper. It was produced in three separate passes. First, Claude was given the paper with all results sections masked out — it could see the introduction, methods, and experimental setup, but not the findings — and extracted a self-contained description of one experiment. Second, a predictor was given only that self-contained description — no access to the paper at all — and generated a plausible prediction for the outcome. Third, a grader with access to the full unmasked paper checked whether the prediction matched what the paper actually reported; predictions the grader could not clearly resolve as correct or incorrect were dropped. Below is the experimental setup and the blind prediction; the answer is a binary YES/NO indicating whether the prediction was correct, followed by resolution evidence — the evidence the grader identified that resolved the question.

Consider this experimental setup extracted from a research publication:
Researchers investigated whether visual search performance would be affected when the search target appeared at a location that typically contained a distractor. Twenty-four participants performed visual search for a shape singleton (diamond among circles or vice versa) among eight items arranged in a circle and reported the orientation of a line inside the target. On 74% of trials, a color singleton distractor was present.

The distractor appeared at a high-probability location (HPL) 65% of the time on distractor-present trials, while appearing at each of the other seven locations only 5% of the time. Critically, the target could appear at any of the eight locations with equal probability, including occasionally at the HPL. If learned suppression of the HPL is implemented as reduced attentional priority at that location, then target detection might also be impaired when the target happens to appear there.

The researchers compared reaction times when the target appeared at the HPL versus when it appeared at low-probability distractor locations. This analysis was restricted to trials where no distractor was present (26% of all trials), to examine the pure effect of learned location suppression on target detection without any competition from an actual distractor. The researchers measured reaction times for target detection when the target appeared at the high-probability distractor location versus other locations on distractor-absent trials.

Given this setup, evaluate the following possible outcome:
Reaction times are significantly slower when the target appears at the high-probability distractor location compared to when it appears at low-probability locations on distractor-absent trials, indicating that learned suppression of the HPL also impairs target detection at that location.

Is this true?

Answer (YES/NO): YES